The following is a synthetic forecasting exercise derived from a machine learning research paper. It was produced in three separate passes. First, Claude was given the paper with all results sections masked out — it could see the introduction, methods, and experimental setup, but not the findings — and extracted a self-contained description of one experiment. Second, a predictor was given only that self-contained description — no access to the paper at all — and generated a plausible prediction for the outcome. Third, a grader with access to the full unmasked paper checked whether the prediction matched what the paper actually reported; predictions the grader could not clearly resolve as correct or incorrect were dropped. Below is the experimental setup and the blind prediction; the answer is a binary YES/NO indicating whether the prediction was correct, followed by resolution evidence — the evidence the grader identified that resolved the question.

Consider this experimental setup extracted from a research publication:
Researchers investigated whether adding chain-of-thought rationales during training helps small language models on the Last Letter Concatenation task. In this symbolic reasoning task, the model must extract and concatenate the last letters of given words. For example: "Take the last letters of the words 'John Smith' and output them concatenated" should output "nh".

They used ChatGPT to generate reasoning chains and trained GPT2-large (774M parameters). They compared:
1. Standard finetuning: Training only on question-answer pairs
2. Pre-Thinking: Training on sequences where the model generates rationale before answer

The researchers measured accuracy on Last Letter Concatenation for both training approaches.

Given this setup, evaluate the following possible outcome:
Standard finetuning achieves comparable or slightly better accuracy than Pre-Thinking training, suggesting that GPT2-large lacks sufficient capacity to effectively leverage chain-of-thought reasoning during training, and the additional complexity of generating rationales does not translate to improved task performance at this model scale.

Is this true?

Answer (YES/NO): YES